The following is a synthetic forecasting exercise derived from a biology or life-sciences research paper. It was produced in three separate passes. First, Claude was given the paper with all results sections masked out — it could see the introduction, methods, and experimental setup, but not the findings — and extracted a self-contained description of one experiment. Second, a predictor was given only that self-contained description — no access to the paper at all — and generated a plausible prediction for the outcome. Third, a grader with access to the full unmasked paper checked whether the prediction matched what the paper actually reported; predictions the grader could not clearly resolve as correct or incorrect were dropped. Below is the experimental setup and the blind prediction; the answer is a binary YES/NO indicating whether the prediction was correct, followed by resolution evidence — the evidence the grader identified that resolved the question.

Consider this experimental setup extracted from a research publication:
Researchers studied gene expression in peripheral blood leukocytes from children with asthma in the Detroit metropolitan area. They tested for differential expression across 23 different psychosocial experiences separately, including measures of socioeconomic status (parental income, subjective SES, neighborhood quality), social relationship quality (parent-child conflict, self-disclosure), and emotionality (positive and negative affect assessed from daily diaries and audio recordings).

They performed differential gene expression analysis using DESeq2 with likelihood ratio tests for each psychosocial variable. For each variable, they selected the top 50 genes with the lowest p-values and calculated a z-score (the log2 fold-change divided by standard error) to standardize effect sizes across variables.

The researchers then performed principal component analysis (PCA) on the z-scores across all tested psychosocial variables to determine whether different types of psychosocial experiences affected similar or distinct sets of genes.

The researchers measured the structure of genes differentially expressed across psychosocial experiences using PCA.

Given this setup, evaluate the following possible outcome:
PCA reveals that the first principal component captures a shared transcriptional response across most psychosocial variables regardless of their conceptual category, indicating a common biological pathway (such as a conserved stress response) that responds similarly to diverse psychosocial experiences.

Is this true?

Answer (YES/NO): NO